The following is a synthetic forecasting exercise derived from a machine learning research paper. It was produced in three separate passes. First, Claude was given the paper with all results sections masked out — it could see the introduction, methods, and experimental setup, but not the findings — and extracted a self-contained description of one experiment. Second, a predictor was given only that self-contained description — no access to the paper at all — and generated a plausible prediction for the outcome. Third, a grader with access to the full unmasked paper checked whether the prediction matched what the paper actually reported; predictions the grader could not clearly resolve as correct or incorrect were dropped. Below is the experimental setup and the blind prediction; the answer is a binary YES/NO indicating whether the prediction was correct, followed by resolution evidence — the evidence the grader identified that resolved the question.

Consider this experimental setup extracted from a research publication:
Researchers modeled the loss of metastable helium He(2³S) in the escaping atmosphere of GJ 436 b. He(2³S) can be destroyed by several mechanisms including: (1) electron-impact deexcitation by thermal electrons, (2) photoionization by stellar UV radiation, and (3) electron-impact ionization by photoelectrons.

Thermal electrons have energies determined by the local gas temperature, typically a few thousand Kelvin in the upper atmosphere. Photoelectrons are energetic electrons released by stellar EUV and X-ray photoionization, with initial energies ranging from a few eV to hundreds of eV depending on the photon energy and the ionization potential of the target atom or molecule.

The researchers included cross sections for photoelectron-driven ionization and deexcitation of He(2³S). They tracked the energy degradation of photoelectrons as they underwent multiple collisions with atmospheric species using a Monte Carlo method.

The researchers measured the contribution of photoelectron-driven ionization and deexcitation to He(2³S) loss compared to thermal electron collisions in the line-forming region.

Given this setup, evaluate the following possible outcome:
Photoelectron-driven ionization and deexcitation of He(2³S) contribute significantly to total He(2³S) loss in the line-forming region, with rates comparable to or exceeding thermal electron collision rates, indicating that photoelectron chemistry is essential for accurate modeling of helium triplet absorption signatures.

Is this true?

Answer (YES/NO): NO